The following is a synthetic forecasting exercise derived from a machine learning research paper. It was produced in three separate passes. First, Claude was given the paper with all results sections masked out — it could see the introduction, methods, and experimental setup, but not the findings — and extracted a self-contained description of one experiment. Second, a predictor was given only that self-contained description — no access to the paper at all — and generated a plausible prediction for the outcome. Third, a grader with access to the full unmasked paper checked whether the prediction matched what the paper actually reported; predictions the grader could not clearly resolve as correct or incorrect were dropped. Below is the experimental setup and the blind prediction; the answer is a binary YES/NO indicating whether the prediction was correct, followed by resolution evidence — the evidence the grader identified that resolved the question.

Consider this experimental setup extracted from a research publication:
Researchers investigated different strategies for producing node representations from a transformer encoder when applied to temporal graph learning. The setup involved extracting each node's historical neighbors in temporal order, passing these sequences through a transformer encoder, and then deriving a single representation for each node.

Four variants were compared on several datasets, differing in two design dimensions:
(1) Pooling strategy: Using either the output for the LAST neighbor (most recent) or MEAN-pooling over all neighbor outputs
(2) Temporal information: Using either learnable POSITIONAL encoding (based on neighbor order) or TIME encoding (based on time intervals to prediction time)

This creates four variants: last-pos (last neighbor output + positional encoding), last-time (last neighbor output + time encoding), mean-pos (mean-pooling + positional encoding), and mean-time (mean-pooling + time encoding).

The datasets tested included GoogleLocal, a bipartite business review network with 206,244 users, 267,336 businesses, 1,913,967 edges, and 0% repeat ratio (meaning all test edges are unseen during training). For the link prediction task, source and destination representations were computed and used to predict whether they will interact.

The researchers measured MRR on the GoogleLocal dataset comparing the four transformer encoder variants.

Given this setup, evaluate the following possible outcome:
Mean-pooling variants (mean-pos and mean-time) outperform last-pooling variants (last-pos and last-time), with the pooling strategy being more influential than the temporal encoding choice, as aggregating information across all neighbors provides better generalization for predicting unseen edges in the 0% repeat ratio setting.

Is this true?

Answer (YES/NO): YES